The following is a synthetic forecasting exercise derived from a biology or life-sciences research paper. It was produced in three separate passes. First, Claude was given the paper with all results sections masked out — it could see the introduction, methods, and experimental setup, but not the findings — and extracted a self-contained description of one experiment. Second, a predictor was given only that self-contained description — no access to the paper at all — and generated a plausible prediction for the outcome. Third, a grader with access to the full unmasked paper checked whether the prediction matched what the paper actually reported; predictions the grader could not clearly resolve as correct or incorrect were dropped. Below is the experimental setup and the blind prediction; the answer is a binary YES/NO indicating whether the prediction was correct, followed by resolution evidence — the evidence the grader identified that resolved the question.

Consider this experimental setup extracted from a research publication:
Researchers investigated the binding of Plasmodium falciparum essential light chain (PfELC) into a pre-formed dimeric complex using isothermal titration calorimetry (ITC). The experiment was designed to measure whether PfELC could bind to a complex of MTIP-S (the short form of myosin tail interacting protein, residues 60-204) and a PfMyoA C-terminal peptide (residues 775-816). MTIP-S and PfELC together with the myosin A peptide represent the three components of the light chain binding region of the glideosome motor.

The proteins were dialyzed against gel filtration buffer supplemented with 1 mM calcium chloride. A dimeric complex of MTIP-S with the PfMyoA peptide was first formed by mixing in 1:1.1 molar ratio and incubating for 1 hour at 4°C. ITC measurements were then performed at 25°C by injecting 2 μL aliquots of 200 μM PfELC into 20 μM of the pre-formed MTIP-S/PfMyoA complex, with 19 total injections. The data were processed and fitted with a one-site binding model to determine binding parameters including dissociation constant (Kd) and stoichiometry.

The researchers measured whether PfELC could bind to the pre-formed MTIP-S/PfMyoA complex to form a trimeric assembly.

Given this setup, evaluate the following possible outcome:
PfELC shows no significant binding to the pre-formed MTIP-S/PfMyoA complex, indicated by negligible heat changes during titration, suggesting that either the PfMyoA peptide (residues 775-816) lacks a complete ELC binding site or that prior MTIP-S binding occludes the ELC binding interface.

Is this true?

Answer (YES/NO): NO